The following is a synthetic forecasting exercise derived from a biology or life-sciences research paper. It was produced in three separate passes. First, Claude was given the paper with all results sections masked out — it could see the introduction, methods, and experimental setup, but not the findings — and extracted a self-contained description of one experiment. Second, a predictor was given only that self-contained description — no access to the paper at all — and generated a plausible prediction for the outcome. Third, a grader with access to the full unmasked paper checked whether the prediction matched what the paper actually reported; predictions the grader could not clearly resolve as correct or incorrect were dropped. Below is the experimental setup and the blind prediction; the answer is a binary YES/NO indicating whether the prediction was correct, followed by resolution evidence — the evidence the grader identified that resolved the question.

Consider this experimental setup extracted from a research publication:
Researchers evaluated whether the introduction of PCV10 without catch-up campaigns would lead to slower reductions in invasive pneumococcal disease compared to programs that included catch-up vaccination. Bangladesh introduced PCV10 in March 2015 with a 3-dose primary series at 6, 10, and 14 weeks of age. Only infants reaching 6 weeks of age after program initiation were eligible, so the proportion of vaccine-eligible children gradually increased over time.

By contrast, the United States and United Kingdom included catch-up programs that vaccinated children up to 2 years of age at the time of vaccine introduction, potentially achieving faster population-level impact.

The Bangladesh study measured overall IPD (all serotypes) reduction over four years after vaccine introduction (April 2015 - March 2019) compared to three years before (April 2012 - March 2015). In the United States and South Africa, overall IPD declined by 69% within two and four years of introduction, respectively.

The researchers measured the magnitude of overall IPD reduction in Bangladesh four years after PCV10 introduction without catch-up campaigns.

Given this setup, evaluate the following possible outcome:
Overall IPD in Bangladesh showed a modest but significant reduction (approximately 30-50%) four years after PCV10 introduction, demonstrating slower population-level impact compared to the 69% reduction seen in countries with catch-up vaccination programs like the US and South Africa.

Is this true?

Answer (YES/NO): NO